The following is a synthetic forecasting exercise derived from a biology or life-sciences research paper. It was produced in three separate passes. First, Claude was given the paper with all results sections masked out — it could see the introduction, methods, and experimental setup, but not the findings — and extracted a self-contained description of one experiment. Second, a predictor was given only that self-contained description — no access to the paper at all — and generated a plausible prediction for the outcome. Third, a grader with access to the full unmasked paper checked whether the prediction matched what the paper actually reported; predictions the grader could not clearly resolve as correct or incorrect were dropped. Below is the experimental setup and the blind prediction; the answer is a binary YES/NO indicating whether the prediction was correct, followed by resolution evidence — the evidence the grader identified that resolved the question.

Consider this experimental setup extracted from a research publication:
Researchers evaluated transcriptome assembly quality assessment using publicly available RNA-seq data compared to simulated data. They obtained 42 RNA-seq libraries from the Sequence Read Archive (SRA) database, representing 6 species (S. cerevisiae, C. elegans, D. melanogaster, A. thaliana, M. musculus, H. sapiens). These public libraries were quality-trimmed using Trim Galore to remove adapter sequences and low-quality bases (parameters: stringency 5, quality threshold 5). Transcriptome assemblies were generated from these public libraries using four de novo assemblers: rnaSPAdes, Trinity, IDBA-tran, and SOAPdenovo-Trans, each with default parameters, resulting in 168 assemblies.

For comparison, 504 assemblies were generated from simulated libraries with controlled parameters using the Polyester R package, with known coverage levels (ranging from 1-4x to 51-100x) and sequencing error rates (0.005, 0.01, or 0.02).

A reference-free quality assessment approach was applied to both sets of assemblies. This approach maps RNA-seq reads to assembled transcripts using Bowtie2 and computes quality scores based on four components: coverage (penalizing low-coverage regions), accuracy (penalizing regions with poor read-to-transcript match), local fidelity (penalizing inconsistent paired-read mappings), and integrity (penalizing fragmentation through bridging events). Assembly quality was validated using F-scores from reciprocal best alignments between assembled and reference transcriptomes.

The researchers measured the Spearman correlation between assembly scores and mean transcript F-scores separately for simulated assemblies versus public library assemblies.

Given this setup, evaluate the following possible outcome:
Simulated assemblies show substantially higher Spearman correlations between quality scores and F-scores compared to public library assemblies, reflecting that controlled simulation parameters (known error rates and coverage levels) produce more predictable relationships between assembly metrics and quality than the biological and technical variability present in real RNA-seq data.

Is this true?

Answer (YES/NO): YES